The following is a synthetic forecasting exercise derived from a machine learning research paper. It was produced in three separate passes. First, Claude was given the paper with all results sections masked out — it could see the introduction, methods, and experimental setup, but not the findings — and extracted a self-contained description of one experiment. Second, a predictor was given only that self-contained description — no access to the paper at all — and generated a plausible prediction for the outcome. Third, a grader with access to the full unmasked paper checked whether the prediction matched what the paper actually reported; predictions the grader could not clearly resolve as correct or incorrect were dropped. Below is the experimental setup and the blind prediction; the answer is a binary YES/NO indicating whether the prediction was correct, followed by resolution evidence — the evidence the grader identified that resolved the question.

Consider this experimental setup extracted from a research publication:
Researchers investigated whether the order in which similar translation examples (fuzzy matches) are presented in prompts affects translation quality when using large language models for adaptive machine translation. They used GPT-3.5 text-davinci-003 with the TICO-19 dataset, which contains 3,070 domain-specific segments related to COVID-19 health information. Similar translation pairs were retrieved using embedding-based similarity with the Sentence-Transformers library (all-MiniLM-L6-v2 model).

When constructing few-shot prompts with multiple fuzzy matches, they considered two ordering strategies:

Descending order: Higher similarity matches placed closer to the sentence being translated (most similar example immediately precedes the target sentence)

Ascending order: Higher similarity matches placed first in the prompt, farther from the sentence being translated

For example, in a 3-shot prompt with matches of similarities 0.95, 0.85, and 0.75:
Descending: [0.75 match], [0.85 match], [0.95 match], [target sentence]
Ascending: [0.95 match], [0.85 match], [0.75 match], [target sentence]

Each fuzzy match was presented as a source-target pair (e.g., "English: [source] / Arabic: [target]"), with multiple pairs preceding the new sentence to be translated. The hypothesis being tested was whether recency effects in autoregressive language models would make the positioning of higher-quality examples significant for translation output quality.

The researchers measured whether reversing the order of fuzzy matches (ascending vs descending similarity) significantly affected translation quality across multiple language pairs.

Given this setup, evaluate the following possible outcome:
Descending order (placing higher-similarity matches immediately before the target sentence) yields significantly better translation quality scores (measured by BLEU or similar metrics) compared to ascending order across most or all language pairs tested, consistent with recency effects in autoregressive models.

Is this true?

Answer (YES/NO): NO